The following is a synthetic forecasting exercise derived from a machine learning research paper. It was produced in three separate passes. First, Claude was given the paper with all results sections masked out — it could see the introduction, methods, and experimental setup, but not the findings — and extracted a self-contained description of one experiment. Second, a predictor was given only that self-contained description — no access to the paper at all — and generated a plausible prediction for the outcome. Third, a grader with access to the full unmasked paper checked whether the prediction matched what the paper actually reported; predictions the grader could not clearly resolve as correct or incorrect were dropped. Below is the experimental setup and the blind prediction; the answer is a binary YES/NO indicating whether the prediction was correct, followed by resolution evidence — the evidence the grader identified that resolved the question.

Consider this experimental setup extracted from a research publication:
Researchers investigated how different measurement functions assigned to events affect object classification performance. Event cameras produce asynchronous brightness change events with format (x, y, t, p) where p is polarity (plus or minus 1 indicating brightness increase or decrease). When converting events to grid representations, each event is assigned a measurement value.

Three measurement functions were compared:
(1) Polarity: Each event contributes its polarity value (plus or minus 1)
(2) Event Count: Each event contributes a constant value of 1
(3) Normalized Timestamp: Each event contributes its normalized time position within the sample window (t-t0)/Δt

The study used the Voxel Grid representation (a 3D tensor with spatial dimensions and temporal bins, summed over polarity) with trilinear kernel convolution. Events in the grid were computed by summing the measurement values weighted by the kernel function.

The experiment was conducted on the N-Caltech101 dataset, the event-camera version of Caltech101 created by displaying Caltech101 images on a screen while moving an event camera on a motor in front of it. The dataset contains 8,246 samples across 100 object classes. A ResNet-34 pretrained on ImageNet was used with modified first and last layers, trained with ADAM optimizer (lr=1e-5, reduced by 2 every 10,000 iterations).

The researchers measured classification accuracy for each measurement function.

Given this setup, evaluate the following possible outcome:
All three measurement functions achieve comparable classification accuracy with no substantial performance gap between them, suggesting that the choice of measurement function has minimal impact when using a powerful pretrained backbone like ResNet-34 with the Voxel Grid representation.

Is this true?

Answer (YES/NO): NO